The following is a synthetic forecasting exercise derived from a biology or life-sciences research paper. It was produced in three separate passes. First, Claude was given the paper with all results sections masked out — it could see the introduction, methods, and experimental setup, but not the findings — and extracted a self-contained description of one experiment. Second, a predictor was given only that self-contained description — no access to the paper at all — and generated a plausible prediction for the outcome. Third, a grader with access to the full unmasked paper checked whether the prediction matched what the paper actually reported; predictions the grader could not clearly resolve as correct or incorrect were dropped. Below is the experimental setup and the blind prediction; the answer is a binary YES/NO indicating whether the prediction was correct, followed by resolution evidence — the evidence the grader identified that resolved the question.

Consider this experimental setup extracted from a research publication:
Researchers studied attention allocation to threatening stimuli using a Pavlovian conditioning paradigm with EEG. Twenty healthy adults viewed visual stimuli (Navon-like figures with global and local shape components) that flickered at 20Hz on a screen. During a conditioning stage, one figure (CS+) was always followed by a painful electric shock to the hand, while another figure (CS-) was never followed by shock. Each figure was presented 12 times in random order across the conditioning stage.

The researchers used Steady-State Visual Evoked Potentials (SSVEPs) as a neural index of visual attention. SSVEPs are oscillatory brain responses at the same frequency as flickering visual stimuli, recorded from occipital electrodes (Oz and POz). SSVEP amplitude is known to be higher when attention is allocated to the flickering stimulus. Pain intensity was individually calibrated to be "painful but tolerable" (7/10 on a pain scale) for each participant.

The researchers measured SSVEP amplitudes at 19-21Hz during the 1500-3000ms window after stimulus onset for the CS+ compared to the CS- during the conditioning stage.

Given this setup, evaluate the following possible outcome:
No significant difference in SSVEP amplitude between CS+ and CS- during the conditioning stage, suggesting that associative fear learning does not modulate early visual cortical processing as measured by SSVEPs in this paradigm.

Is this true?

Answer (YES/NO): NO